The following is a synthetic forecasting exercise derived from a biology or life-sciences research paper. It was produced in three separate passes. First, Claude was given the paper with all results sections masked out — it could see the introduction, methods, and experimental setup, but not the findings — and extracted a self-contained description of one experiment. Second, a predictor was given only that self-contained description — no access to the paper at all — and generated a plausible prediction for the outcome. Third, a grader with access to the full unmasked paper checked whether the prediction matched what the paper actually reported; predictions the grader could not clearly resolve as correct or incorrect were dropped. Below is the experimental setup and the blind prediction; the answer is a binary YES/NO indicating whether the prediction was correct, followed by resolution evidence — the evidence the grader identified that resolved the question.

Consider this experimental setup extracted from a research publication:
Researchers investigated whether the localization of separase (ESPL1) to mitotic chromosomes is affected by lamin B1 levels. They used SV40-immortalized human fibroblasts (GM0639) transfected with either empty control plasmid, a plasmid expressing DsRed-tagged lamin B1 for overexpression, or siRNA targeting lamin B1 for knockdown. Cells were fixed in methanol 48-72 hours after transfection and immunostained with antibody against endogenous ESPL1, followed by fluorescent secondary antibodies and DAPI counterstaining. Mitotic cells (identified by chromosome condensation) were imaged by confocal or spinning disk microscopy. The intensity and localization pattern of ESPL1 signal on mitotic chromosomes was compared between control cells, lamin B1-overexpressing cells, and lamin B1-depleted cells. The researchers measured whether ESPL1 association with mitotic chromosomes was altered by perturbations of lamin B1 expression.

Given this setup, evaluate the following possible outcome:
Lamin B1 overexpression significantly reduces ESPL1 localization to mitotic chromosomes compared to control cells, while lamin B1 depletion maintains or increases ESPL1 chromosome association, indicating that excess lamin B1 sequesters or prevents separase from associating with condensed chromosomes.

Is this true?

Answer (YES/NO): YES